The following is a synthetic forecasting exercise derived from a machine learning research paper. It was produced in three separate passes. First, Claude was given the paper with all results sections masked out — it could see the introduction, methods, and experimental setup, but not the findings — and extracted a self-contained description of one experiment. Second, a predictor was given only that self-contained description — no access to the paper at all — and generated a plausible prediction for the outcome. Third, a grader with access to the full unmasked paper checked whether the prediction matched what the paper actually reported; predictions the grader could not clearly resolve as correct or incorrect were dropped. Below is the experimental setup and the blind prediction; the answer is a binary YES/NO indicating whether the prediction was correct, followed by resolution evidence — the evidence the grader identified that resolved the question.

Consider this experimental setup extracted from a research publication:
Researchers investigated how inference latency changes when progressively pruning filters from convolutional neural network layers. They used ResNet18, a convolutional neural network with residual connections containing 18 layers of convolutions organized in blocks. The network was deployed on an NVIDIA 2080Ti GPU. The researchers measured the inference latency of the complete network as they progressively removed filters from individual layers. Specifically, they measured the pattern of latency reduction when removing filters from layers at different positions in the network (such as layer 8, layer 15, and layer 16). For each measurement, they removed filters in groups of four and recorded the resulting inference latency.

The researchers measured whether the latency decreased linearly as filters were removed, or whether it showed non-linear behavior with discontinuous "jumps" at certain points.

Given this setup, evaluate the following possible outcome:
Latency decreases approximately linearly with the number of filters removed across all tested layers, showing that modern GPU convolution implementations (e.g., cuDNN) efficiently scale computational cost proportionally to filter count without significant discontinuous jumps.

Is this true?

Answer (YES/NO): NO